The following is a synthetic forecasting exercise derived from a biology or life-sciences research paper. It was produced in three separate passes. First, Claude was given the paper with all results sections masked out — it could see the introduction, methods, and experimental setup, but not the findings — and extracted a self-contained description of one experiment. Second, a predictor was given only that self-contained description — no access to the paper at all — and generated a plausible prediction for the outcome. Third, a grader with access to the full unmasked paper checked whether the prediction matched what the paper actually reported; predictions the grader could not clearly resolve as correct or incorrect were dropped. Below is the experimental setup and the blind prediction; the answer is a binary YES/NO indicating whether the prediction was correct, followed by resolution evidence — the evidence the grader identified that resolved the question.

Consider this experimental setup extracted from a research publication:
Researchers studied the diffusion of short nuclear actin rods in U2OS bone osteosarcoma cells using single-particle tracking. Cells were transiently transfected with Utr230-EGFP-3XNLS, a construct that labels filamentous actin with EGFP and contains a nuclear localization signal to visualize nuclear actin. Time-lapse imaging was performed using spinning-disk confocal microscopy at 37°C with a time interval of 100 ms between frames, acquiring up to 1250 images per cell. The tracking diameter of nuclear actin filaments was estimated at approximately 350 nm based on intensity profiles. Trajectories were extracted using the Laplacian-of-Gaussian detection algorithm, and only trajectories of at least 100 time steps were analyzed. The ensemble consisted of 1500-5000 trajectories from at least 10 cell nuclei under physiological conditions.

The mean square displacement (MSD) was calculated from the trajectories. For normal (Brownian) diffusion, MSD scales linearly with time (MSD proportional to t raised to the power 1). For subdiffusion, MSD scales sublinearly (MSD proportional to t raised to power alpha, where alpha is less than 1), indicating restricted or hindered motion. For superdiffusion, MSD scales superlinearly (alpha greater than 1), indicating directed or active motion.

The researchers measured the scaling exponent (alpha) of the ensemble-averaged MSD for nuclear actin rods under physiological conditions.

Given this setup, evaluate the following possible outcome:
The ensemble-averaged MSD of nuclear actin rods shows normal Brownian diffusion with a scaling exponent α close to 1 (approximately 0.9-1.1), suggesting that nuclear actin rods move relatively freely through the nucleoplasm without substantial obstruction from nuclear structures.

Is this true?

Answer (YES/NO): NO